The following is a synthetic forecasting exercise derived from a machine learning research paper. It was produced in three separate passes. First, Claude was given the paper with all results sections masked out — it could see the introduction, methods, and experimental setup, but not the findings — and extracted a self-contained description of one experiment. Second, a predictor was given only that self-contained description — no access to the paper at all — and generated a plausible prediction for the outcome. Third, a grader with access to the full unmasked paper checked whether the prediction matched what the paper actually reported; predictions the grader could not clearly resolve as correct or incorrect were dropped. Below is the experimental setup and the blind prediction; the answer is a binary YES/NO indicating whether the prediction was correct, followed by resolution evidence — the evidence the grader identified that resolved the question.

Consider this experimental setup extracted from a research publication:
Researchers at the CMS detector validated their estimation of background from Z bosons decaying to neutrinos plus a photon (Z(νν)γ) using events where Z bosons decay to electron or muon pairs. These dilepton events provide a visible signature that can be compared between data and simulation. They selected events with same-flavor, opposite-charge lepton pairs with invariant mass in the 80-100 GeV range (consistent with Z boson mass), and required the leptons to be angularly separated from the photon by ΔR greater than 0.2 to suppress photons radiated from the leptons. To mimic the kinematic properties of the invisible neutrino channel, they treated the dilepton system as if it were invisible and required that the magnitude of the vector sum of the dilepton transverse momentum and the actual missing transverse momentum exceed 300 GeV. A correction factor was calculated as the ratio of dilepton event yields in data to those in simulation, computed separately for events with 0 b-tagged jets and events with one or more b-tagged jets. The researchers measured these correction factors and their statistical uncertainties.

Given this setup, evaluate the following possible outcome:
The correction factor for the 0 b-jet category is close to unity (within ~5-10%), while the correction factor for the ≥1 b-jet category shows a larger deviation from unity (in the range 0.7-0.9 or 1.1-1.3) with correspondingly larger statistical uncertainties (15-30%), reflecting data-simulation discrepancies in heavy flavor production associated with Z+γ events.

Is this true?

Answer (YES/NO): NO